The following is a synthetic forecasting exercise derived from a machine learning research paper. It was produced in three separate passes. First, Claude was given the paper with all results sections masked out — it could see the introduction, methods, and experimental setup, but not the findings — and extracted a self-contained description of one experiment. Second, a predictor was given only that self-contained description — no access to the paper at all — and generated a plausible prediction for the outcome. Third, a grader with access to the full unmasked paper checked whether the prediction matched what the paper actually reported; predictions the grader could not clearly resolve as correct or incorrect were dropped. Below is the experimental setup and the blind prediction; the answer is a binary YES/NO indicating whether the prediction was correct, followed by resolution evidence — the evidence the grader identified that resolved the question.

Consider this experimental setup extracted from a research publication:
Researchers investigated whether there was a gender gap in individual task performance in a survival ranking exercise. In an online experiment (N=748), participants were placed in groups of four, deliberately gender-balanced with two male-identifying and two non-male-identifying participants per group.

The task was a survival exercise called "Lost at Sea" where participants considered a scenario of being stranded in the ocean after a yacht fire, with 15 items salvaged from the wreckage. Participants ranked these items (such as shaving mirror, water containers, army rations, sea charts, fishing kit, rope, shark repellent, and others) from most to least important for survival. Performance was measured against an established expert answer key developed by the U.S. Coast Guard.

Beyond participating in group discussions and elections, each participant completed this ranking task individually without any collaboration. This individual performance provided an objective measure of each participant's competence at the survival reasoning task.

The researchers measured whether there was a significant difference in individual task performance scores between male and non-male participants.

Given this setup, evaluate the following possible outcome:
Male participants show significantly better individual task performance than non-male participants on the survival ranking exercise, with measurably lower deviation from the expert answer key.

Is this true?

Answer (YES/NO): NO